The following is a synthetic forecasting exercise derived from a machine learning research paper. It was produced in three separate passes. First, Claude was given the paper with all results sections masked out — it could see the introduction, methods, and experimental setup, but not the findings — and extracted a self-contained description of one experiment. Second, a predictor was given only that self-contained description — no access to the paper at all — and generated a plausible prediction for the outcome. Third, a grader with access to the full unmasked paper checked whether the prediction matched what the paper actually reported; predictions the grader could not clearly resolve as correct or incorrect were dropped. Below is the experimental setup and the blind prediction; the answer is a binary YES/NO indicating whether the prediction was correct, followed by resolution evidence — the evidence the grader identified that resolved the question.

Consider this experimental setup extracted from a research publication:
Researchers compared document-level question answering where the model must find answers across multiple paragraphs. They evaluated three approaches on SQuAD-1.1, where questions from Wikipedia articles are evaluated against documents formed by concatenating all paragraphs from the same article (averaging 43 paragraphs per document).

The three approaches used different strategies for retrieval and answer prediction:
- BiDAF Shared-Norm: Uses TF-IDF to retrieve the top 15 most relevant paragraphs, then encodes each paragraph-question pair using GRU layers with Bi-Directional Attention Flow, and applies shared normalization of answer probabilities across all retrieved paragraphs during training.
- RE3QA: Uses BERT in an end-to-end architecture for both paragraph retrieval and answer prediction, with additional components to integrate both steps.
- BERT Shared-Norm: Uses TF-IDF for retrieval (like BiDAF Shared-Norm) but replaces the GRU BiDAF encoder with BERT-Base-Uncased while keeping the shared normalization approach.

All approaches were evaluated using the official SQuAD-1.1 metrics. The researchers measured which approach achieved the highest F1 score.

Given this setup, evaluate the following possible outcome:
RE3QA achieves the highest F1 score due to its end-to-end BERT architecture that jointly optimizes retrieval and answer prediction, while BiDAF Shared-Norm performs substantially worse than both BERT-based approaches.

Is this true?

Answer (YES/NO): YES